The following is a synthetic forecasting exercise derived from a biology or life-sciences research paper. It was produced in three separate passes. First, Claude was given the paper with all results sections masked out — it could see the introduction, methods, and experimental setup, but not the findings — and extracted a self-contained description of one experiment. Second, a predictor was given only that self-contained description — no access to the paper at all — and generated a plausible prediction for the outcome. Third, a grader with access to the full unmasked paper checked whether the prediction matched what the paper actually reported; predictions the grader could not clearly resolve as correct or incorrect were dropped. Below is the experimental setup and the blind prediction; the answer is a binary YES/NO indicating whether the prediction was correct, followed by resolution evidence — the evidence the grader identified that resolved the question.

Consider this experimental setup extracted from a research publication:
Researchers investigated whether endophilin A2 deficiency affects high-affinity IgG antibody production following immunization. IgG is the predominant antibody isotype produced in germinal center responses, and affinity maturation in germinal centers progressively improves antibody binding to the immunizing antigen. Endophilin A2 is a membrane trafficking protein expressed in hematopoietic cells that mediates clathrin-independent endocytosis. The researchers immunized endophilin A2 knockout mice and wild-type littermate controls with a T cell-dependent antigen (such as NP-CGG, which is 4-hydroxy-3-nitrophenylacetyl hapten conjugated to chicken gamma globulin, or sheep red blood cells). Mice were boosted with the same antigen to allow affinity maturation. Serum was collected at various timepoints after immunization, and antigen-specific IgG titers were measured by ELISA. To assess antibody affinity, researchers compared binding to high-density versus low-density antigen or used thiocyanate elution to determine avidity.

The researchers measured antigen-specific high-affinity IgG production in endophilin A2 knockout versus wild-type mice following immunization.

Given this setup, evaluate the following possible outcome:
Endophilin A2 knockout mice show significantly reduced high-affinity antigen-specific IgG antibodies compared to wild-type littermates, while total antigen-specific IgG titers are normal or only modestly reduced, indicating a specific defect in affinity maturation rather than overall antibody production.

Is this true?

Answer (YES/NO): NO